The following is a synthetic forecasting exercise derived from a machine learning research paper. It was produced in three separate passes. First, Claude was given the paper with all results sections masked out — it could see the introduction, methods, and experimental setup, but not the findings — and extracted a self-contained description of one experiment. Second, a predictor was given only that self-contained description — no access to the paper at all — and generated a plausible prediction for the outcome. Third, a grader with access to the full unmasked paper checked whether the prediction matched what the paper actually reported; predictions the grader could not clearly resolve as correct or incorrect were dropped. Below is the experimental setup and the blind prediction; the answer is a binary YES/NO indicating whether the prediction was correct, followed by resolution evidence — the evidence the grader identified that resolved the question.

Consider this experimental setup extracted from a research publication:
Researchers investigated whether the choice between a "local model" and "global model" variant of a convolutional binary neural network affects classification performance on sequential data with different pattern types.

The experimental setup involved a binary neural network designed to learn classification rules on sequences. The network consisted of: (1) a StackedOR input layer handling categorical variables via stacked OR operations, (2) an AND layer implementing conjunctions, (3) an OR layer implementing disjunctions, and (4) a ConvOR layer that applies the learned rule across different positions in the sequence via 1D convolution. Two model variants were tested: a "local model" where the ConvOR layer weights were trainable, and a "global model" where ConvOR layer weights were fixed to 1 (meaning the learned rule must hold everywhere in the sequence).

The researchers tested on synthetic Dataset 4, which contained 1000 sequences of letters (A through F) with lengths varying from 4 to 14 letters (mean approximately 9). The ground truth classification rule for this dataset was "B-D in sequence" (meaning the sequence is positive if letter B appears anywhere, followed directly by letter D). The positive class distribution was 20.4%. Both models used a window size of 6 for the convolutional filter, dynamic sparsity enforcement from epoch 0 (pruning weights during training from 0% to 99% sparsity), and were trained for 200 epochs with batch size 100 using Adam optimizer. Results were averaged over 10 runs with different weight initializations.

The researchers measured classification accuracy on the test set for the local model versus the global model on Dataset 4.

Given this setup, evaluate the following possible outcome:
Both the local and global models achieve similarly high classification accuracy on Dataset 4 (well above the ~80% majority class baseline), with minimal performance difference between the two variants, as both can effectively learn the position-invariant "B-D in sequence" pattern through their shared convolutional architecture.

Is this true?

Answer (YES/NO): YES